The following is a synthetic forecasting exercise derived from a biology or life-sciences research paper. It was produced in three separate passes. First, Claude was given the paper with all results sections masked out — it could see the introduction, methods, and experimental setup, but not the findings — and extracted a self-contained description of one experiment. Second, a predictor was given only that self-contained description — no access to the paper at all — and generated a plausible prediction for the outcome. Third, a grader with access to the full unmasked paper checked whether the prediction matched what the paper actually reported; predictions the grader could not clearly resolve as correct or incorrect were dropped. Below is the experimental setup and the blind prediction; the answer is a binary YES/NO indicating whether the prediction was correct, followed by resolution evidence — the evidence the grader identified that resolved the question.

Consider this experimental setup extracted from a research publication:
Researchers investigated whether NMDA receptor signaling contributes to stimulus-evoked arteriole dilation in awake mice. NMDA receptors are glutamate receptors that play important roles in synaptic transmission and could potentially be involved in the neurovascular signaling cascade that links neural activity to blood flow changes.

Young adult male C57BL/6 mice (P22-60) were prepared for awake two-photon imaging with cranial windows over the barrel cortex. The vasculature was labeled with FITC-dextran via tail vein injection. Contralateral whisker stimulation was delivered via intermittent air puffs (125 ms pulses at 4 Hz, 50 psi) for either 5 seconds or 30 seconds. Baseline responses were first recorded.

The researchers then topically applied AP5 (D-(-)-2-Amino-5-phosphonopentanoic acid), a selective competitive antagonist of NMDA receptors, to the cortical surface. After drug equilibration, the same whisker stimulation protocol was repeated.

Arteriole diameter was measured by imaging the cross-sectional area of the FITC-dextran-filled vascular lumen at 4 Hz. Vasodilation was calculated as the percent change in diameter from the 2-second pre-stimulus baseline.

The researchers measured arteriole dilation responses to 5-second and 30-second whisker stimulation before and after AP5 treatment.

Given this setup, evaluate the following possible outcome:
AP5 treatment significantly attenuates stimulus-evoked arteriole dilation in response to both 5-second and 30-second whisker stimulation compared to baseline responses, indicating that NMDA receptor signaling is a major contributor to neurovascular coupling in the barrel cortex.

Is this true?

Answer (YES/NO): NO